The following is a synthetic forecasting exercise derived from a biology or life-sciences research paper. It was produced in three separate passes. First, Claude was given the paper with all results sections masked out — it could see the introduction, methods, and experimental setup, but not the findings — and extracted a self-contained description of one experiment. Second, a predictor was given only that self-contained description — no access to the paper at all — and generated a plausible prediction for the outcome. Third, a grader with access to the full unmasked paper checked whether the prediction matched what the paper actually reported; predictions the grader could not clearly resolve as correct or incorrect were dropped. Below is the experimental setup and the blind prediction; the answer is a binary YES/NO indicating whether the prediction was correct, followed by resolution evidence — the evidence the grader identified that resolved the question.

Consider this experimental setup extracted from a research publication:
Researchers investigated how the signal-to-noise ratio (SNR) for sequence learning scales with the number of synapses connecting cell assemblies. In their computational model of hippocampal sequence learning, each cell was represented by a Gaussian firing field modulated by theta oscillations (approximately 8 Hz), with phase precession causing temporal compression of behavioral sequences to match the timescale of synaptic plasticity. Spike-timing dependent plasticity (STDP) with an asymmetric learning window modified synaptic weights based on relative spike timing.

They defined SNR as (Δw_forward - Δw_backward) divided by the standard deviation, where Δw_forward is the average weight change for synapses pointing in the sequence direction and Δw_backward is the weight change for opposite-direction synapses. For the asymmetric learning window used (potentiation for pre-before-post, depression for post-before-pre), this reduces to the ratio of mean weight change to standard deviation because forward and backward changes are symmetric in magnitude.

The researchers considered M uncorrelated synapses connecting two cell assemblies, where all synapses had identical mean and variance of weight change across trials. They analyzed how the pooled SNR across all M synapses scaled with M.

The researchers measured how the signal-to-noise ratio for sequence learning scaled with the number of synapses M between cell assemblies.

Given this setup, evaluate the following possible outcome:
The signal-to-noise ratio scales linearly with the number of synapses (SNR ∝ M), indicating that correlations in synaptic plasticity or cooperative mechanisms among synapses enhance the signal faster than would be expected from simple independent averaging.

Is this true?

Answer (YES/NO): NO